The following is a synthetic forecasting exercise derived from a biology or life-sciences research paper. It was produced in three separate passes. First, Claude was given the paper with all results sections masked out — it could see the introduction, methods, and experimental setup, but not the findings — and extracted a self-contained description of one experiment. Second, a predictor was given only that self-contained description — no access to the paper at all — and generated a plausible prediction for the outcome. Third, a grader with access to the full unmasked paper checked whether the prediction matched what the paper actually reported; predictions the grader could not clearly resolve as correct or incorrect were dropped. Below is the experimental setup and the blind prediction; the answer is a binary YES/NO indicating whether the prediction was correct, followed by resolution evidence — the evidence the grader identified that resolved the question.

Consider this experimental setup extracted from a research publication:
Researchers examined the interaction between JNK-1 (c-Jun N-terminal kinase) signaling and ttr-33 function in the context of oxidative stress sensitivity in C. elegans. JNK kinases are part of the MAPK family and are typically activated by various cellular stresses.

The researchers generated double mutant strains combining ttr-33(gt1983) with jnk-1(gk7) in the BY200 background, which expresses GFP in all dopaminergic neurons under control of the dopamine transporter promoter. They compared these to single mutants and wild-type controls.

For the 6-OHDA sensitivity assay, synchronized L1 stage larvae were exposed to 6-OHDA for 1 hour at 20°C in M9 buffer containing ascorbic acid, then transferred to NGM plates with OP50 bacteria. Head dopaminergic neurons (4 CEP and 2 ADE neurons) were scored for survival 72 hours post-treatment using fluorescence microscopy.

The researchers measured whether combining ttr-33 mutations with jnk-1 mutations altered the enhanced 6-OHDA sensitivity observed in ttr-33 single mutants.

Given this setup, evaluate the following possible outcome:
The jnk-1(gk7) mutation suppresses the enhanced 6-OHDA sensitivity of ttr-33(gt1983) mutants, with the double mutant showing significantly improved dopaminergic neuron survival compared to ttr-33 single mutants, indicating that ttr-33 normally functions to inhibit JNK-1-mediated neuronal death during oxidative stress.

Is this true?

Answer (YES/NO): NO